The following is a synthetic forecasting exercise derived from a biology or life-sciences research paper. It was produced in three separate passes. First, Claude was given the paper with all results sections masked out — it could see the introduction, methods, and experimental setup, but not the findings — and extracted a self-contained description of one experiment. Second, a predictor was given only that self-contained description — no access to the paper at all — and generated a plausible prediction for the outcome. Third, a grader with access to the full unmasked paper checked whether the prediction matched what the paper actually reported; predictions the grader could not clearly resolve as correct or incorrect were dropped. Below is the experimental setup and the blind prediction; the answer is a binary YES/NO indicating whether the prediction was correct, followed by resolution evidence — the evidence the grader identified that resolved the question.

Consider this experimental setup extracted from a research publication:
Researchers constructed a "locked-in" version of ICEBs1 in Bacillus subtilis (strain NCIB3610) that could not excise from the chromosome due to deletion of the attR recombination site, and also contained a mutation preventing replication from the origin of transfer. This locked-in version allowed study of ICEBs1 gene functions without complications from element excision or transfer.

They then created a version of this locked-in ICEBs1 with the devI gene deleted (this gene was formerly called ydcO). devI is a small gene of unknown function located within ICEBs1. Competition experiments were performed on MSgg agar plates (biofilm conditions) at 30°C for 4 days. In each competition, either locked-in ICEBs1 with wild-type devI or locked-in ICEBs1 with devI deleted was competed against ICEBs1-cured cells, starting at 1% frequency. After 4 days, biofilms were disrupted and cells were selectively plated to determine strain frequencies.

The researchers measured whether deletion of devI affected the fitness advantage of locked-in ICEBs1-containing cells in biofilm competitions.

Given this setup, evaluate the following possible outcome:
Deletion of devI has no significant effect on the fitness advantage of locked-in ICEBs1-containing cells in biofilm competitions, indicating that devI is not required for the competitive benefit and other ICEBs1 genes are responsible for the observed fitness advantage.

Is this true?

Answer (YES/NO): NO